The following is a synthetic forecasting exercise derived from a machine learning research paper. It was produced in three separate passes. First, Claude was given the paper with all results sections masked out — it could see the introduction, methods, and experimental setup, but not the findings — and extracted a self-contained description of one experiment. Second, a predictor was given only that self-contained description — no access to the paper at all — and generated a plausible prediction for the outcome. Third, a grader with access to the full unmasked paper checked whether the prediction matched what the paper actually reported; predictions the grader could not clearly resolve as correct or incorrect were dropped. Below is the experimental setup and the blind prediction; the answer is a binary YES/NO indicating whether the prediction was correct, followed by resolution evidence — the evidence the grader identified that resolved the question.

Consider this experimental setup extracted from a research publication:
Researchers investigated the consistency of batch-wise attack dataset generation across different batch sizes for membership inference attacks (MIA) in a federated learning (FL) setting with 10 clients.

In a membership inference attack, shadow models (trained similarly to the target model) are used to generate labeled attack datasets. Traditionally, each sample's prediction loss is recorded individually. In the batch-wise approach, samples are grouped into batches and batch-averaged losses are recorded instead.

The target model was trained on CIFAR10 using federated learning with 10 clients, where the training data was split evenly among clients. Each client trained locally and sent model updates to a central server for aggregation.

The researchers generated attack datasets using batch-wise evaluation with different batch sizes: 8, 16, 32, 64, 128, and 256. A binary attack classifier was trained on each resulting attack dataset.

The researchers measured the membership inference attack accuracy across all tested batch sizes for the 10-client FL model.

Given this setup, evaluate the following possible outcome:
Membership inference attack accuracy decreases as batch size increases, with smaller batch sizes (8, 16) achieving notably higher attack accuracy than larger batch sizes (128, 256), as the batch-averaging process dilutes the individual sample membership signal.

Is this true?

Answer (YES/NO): NO